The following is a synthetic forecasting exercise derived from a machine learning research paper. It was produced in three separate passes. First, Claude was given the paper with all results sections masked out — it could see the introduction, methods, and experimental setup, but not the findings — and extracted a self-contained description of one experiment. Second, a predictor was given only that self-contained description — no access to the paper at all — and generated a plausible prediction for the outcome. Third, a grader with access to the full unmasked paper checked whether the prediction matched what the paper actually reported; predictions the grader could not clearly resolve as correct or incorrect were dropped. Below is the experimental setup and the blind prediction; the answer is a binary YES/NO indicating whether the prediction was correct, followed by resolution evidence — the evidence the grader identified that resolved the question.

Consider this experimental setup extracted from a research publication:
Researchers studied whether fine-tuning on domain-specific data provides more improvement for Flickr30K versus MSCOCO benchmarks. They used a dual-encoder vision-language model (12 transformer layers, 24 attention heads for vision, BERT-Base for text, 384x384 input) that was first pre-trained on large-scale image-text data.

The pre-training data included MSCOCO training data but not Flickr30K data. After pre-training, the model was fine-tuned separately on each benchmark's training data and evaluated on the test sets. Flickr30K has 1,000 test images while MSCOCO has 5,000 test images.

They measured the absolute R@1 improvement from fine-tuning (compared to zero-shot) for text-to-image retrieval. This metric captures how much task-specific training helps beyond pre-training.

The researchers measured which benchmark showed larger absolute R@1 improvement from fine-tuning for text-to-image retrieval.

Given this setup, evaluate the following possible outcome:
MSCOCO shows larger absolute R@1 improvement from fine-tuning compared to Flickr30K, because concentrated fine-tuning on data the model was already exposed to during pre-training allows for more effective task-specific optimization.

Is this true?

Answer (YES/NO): NO